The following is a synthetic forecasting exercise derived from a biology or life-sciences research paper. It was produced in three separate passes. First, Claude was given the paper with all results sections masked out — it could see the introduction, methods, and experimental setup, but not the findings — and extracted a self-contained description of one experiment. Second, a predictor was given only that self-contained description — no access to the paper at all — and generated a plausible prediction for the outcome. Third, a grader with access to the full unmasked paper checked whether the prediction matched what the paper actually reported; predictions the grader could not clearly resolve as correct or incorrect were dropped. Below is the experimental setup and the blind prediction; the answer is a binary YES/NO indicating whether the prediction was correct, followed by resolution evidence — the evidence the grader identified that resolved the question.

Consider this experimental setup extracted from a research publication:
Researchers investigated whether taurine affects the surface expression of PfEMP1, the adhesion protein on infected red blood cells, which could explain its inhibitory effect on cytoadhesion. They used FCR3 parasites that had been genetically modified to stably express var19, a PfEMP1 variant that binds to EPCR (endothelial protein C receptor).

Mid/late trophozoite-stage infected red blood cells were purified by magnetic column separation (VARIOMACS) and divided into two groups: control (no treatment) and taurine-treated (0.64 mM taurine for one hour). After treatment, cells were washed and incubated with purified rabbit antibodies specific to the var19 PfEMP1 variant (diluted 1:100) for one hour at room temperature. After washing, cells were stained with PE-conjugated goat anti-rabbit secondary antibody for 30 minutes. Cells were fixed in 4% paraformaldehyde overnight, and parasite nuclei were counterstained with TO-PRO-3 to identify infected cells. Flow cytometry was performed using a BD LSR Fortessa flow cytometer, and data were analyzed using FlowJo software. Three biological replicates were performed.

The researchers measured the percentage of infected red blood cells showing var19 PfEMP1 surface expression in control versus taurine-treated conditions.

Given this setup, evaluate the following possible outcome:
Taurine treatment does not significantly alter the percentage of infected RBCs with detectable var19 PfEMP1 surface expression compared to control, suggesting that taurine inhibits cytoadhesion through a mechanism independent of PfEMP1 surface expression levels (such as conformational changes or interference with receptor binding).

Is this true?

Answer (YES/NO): YES